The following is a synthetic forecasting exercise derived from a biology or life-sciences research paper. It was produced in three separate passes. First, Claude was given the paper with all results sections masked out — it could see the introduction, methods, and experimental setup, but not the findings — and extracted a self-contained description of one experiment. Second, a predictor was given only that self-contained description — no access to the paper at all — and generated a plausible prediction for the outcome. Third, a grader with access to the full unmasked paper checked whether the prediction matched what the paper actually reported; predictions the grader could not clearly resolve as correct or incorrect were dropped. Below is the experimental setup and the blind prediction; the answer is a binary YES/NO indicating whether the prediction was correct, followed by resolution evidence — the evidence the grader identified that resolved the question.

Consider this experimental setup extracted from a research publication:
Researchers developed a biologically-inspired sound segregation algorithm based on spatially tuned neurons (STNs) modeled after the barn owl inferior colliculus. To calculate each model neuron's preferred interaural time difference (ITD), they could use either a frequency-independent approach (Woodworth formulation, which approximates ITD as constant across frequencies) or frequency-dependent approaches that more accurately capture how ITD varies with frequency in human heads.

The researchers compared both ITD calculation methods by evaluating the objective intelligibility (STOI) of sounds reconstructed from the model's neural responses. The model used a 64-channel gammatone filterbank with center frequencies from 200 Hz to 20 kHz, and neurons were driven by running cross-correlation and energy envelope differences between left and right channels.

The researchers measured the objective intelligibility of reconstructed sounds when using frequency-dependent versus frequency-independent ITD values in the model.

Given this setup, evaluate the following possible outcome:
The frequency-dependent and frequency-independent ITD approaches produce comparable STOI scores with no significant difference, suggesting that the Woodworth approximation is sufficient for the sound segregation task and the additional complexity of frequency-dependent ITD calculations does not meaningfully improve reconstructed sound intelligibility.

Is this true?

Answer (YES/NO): YES